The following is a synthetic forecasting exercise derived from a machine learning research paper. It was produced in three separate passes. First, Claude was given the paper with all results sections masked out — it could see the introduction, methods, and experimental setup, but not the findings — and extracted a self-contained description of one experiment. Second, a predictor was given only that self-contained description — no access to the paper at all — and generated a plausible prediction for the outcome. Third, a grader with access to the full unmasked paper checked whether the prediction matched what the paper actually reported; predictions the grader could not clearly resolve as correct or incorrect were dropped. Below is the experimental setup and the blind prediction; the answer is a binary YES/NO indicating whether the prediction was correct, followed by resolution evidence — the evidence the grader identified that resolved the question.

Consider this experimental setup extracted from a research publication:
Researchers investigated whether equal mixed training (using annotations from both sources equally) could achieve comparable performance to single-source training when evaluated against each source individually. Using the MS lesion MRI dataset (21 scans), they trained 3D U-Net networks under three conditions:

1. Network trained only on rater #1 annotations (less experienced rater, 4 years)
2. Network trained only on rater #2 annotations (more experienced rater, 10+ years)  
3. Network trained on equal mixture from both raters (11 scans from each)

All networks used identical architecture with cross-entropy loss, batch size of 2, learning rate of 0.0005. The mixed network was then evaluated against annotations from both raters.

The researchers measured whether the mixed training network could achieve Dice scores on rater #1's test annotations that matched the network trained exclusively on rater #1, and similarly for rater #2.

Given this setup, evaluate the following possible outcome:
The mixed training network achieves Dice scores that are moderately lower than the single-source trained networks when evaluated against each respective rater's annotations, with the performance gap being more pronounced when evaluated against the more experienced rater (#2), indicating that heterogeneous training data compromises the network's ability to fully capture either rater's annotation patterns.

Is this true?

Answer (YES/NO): NO